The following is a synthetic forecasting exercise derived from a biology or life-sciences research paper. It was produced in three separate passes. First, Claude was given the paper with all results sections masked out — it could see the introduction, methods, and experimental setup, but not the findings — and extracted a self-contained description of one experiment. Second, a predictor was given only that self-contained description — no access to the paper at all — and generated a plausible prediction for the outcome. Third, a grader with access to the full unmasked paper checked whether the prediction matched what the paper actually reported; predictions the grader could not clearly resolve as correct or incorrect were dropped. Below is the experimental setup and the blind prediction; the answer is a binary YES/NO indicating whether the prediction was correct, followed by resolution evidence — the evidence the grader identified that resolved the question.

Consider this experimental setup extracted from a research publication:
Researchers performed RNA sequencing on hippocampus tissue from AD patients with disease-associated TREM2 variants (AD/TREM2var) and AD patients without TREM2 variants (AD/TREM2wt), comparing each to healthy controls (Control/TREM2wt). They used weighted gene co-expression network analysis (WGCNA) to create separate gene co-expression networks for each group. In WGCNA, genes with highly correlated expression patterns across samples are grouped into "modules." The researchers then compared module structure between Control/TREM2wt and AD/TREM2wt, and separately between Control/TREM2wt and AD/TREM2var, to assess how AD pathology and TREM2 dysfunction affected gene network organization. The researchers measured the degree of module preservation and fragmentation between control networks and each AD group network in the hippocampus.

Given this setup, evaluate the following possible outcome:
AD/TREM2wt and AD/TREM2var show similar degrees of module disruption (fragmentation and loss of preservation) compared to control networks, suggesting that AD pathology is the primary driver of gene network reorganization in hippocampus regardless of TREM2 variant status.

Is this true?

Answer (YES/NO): NO